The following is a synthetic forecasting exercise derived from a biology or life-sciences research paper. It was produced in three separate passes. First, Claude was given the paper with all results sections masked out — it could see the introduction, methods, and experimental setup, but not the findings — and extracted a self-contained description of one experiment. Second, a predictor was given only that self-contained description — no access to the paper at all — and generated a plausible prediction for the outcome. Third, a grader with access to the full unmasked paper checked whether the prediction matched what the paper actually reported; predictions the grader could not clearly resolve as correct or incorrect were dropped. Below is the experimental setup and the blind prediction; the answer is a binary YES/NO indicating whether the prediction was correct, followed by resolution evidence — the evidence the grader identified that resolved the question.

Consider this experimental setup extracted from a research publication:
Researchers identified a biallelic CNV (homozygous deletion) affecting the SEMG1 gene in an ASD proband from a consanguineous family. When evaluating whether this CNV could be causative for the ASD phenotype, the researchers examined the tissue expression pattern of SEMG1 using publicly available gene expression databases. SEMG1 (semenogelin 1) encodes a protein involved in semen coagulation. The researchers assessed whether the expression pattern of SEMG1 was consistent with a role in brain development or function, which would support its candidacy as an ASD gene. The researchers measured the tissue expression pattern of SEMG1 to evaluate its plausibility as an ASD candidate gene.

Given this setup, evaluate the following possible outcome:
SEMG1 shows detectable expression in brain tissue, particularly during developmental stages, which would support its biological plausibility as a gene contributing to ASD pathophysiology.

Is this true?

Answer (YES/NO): NO